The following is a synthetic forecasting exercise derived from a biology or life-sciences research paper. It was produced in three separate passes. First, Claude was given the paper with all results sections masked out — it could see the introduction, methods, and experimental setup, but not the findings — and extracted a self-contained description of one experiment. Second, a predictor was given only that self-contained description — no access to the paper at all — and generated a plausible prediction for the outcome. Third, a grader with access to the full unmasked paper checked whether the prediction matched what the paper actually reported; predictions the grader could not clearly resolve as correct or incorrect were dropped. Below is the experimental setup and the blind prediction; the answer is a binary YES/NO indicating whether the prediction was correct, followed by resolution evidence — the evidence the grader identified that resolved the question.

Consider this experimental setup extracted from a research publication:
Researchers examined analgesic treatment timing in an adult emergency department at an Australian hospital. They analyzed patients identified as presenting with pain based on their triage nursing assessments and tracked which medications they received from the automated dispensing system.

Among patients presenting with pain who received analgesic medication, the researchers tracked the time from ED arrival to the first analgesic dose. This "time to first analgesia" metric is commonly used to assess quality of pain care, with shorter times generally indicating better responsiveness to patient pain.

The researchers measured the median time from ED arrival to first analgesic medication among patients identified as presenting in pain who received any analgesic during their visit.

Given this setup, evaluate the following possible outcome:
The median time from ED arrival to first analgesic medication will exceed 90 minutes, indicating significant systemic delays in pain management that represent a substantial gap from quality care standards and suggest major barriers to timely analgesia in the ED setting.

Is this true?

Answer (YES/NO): NO